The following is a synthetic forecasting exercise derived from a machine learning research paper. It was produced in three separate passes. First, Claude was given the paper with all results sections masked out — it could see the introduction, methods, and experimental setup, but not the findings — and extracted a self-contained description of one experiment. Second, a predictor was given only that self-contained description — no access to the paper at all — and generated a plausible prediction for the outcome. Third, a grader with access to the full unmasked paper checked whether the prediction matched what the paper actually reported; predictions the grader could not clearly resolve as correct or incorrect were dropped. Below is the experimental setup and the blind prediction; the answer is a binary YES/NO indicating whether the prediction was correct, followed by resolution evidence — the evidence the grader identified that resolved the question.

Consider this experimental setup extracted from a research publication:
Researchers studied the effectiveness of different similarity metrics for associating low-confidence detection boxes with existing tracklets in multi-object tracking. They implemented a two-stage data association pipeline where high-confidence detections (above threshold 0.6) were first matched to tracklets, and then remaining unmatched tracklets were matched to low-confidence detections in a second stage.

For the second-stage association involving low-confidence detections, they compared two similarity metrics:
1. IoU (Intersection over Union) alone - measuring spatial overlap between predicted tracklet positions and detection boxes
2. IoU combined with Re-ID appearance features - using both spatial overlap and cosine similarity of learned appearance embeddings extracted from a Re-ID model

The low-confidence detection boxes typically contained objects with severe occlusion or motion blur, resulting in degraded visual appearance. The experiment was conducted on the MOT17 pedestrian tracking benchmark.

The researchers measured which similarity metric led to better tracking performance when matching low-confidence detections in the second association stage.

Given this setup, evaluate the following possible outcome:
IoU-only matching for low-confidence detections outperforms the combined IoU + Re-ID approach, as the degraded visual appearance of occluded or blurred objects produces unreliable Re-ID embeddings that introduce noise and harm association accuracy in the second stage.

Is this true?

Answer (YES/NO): YES